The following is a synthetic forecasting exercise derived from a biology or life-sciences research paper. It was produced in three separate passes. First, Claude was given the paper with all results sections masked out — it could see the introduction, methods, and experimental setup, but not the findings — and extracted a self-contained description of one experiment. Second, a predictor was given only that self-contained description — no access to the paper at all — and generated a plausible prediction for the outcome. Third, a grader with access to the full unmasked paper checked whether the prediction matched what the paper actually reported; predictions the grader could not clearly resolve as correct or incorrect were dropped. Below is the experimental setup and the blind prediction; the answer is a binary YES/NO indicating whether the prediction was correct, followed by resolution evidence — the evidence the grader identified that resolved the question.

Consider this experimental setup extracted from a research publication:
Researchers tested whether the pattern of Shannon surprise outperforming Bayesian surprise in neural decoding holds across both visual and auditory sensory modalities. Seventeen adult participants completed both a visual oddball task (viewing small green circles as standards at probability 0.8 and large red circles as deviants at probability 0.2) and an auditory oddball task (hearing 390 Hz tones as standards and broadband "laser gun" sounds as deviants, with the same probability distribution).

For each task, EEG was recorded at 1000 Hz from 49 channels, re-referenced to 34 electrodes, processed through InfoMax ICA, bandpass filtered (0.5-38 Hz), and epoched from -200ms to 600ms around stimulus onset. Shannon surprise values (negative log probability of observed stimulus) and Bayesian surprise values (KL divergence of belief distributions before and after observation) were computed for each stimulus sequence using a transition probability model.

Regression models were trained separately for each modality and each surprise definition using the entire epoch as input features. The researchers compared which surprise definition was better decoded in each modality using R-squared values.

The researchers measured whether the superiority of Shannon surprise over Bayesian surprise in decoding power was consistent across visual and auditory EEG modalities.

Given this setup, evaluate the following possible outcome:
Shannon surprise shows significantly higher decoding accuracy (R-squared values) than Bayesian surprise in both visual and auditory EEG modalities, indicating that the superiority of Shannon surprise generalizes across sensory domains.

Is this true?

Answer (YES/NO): YES